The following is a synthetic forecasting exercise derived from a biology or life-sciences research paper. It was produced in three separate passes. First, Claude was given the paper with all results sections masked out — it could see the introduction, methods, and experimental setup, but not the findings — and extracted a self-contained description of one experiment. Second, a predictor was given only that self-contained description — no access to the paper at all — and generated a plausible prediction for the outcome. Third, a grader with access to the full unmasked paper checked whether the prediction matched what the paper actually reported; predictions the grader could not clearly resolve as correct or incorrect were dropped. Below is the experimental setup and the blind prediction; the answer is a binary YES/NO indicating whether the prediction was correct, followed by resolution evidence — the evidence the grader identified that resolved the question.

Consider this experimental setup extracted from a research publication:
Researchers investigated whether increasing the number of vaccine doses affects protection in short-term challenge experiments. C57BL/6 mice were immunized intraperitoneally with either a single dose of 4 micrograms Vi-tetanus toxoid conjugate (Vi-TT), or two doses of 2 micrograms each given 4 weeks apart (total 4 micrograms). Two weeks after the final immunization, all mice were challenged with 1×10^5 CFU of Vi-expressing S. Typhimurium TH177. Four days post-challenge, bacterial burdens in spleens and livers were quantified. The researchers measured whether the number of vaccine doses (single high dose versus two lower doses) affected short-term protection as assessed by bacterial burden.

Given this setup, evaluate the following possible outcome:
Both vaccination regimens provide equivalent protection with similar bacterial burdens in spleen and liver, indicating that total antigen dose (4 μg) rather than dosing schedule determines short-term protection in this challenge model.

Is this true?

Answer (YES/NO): YES